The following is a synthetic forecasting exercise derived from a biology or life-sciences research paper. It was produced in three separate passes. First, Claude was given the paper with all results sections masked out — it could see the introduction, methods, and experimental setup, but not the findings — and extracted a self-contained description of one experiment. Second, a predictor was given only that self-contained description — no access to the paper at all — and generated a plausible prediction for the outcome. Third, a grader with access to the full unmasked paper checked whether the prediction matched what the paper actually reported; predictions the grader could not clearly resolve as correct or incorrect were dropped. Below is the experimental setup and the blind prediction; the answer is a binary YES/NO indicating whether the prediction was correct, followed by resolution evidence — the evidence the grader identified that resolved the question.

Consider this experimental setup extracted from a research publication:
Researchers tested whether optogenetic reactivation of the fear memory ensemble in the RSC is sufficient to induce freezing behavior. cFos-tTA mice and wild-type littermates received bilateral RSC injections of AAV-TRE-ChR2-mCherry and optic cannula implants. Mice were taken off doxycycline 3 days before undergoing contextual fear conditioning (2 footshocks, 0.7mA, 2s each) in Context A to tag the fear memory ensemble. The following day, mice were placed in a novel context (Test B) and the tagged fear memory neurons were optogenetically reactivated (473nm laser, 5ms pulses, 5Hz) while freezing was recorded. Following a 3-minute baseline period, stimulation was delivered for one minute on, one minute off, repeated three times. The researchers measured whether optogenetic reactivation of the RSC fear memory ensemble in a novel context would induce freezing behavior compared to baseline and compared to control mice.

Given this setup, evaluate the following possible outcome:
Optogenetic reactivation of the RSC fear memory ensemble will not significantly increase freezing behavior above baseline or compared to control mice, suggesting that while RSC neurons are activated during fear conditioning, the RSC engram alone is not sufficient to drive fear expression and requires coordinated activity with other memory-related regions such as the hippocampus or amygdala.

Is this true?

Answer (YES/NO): NO